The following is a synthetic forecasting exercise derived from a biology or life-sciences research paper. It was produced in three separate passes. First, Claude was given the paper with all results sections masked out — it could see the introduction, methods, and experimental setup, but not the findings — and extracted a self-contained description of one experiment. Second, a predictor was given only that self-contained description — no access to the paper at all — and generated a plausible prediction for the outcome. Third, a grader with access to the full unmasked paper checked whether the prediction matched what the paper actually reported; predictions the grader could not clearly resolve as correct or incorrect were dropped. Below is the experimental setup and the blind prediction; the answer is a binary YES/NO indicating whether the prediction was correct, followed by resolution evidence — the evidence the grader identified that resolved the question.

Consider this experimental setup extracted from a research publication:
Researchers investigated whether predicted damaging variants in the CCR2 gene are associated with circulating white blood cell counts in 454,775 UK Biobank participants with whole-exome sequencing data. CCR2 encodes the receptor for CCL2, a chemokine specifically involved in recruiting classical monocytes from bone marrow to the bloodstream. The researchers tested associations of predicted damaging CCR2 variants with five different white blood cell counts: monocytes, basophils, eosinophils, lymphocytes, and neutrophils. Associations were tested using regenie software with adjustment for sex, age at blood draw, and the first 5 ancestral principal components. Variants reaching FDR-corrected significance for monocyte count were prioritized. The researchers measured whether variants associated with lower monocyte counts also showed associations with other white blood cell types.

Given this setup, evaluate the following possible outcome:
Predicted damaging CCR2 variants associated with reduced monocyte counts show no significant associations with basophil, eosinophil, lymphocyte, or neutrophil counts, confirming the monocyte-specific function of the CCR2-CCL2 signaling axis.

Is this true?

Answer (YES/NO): YES